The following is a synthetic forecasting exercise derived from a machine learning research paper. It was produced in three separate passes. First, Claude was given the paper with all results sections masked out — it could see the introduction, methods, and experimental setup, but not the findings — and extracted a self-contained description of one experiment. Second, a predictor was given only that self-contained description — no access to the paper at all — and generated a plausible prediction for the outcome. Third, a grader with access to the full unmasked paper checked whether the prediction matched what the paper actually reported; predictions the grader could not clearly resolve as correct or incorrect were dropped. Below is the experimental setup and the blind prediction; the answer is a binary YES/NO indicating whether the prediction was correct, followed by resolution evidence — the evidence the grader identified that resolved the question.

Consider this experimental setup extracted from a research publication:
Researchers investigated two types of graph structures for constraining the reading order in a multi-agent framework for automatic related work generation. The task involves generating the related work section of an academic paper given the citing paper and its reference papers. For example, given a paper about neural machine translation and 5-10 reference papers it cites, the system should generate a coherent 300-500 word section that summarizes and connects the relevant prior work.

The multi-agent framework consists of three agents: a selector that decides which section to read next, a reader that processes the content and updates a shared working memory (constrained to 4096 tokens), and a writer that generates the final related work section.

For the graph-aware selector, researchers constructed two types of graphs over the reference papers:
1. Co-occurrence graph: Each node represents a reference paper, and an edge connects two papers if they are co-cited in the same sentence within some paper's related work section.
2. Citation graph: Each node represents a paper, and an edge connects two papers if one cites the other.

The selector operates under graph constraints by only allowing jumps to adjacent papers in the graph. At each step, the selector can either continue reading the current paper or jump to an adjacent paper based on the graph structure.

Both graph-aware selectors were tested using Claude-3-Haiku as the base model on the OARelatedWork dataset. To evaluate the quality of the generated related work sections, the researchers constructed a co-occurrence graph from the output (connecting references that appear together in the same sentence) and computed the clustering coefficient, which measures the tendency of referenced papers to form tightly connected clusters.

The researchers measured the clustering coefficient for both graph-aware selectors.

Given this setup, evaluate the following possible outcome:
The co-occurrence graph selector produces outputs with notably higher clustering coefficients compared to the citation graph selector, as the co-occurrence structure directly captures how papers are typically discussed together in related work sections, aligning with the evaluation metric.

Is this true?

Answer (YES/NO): NO